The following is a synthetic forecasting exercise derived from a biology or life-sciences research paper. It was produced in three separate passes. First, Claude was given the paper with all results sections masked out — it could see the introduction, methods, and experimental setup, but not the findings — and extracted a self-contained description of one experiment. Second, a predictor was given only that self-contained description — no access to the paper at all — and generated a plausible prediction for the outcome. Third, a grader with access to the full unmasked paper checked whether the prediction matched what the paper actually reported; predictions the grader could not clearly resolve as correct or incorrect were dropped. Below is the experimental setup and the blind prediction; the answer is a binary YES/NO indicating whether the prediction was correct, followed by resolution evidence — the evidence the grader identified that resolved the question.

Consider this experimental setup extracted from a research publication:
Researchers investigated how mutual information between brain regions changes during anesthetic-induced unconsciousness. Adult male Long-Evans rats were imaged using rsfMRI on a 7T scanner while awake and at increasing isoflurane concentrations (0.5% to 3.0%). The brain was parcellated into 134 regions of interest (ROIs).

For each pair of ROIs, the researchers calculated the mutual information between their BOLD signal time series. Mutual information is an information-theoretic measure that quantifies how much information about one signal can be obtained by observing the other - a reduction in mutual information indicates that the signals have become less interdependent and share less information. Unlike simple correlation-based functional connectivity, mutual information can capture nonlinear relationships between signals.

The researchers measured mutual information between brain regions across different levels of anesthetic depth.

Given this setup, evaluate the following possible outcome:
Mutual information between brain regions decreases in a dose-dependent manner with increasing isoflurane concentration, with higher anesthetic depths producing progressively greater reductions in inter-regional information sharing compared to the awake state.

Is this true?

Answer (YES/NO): YES